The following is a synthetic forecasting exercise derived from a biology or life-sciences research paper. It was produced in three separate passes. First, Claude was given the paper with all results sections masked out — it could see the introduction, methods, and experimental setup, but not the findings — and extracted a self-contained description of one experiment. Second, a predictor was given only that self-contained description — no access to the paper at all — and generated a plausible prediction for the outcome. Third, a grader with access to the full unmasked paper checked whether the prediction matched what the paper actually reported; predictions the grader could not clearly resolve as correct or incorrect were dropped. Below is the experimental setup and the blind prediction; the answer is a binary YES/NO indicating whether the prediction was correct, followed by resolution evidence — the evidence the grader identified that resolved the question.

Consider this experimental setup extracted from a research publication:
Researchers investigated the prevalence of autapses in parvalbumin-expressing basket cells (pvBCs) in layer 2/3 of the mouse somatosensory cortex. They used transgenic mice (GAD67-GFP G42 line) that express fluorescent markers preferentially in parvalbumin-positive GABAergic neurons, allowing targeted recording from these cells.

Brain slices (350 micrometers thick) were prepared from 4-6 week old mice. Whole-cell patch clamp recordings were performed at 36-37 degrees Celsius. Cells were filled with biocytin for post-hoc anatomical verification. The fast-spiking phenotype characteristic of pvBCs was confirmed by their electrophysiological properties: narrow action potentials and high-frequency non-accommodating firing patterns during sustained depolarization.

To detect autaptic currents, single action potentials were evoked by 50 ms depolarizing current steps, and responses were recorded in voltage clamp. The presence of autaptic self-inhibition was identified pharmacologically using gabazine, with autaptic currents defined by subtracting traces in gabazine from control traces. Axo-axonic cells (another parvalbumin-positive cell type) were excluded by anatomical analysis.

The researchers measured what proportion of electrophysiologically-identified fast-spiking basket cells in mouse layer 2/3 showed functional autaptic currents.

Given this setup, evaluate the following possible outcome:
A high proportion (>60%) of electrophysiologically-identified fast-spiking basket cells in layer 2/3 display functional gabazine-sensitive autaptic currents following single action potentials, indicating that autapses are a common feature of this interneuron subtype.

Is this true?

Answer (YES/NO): NO